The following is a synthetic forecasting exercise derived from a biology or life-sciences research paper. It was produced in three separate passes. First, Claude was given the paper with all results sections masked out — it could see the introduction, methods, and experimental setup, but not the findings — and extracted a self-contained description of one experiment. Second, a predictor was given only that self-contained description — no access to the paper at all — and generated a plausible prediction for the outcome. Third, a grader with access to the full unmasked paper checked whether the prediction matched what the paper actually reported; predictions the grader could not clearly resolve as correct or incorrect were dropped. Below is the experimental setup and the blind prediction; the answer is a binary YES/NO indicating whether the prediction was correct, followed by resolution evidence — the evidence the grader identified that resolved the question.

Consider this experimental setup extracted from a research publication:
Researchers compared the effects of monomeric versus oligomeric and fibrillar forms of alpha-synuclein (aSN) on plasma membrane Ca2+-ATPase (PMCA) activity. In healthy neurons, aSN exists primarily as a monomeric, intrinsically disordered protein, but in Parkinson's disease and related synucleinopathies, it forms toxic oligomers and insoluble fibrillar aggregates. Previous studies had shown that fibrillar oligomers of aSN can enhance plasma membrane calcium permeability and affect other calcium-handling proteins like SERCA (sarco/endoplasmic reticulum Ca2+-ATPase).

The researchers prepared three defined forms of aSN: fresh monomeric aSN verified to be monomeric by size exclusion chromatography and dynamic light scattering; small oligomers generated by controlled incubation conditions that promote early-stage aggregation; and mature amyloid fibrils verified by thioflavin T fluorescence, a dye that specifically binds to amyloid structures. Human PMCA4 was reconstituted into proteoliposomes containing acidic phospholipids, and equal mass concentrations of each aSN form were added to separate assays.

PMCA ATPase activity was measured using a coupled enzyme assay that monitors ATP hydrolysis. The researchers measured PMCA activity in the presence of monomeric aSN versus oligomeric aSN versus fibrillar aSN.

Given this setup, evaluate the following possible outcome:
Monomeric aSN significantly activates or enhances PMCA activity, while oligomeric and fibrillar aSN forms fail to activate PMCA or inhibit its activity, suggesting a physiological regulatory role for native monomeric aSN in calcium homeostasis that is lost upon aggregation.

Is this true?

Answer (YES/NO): NO